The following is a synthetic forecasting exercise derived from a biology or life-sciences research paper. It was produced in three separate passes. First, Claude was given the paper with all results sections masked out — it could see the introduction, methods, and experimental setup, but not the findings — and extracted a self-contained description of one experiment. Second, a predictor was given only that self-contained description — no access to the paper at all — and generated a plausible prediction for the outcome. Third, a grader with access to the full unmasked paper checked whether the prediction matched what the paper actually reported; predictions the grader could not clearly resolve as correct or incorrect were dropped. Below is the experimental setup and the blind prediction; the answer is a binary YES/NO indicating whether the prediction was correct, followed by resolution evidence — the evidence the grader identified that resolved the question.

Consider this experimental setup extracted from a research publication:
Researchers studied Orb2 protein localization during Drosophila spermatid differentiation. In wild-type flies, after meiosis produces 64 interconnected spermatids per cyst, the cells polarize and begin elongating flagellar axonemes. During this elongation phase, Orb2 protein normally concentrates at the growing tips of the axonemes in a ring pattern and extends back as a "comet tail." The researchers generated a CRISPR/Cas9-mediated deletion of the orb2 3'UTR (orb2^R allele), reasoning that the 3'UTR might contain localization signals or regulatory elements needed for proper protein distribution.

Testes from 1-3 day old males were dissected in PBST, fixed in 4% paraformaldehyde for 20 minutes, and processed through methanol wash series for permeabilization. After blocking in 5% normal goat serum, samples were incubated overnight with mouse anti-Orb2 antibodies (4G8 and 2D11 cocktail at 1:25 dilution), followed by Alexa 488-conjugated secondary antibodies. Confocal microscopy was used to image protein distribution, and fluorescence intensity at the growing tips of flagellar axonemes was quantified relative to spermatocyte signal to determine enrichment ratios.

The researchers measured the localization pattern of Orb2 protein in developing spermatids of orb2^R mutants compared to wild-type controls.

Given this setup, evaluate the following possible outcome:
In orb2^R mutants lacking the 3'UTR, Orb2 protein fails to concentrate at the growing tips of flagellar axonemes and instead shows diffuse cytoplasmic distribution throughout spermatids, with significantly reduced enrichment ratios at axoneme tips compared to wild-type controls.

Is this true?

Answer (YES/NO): NO